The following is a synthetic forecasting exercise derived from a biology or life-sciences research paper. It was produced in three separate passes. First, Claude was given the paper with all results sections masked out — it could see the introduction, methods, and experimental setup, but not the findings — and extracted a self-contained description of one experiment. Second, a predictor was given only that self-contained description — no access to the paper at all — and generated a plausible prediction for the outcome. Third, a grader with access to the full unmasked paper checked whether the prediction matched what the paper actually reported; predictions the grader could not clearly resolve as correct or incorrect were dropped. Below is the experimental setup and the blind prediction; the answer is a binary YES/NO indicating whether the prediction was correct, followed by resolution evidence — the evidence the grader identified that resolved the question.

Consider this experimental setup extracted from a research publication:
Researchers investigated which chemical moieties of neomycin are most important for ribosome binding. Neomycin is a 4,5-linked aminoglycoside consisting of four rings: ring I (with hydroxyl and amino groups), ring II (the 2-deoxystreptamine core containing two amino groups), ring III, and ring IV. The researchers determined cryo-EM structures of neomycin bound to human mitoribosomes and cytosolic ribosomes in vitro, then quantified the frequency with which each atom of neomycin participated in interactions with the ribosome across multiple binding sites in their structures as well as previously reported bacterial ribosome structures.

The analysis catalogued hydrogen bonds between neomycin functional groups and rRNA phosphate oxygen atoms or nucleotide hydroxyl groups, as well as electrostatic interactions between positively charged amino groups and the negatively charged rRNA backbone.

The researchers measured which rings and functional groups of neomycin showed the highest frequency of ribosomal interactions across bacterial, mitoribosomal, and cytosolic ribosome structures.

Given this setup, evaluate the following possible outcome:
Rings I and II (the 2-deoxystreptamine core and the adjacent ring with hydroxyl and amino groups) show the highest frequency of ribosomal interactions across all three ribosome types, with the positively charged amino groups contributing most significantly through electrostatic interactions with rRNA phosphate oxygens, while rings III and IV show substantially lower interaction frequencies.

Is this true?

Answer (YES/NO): YES